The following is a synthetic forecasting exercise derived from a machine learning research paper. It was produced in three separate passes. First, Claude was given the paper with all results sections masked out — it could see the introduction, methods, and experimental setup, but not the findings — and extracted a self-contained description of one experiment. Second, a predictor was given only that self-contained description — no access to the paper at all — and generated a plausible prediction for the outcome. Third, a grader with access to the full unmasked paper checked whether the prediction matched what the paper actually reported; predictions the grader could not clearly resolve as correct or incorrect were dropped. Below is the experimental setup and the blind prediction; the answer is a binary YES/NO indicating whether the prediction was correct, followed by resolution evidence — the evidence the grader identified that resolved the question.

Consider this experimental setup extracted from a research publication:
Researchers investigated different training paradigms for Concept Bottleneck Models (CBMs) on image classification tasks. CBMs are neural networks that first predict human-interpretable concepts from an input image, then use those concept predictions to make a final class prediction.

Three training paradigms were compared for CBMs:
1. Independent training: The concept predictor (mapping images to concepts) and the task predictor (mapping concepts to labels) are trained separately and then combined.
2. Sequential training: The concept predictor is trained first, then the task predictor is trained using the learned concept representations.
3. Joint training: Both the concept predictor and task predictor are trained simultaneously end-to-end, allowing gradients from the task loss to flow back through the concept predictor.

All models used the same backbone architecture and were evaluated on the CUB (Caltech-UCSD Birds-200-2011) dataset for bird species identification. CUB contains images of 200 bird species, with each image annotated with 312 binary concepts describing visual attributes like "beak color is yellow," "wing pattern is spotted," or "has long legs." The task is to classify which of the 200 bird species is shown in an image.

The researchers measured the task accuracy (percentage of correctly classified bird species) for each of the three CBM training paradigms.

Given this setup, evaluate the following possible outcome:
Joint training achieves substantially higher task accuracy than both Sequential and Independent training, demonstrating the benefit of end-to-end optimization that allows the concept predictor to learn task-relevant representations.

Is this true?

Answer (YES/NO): YES